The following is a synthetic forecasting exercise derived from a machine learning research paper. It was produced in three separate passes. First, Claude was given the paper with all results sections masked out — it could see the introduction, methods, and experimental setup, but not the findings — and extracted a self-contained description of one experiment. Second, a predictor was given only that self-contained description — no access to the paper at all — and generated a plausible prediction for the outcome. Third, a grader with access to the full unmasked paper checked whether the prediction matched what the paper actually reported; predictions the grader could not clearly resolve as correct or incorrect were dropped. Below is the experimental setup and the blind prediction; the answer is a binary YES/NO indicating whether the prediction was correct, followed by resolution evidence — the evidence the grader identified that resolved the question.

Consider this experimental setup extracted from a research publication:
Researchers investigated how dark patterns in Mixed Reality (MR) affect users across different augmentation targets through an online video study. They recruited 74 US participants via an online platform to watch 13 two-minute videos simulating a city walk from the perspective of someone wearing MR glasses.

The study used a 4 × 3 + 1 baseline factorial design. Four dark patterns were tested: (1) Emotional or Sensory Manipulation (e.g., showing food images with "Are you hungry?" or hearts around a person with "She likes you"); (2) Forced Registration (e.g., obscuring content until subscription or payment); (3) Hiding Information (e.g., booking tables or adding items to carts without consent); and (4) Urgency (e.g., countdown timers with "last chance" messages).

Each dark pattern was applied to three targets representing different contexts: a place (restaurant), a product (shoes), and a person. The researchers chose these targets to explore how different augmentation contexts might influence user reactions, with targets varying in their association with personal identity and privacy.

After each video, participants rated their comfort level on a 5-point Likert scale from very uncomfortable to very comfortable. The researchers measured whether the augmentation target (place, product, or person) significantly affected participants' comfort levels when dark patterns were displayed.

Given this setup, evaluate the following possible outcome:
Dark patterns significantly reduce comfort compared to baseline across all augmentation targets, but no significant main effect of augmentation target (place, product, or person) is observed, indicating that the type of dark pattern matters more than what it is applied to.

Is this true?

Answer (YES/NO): NO